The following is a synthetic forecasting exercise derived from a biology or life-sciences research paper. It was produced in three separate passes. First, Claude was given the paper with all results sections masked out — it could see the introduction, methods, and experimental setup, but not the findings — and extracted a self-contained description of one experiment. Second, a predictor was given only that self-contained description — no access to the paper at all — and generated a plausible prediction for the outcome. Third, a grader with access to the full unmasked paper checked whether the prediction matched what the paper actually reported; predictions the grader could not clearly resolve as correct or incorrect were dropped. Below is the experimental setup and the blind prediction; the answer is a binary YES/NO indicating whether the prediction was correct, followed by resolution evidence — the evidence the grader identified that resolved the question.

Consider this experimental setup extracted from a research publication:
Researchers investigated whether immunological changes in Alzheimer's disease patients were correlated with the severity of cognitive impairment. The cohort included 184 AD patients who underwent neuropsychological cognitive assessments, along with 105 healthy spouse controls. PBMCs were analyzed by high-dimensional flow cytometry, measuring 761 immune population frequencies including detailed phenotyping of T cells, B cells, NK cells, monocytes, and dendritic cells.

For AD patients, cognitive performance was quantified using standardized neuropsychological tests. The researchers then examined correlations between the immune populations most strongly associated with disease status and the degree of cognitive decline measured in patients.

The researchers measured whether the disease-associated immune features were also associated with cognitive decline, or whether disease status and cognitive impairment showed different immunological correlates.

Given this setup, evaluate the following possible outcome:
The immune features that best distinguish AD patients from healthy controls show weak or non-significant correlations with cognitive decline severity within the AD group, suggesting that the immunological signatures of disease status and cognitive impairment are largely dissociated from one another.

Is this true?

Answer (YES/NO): NO